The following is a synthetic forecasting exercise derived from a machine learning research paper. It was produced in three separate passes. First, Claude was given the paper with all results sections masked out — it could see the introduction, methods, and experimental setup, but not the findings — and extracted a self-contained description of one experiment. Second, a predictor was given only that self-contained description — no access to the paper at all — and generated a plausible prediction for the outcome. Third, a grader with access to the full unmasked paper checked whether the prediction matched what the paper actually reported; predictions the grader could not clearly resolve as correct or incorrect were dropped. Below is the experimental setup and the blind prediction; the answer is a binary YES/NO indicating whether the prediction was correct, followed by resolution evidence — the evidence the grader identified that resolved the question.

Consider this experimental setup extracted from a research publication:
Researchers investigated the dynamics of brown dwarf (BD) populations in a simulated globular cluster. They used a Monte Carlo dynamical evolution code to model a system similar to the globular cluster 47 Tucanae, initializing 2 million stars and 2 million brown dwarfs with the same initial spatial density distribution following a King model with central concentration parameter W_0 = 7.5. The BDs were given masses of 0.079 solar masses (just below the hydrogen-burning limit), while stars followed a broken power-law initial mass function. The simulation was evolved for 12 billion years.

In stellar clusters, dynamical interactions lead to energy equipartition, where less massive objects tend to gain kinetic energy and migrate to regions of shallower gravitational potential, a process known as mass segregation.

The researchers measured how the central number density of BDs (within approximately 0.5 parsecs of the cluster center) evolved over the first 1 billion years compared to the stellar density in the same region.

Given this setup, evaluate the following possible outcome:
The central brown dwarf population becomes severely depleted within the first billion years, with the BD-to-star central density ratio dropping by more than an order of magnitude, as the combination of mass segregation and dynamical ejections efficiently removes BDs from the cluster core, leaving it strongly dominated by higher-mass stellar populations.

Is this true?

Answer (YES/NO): NO